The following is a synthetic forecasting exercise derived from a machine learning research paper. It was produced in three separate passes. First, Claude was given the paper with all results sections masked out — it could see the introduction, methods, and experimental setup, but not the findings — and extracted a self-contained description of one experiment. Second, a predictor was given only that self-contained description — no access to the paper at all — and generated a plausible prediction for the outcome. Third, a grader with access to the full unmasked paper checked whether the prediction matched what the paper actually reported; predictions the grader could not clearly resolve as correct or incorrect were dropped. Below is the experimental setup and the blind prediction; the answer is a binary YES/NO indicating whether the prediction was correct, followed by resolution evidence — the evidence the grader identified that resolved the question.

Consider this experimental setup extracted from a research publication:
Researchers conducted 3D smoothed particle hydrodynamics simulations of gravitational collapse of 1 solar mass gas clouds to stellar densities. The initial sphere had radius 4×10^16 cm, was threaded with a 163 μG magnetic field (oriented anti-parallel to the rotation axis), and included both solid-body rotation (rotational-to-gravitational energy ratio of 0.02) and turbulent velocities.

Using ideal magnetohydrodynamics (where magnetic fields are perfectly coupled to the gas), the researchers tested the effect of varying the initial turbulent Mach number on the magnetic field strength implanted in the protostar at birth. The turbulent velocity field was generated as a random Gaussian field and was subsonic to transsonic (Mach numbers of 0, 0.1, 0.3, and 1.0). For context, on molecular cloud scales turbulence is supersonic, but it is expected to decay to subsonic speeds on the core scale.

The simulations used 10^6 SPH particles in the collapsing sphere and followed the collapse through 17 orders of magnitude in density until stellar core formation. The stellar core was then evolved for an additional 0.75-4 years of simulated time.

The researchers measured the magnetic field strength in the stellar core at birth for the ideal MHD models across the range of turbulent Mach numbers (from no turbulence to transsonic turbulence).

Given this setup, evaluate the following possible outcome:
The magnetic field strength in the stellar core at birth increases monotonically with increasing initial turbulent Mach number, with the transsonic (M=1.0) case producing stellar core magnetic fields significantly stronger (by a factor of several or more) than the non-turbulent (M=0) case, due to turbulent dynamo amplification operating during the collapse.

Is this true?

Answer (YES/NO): NO